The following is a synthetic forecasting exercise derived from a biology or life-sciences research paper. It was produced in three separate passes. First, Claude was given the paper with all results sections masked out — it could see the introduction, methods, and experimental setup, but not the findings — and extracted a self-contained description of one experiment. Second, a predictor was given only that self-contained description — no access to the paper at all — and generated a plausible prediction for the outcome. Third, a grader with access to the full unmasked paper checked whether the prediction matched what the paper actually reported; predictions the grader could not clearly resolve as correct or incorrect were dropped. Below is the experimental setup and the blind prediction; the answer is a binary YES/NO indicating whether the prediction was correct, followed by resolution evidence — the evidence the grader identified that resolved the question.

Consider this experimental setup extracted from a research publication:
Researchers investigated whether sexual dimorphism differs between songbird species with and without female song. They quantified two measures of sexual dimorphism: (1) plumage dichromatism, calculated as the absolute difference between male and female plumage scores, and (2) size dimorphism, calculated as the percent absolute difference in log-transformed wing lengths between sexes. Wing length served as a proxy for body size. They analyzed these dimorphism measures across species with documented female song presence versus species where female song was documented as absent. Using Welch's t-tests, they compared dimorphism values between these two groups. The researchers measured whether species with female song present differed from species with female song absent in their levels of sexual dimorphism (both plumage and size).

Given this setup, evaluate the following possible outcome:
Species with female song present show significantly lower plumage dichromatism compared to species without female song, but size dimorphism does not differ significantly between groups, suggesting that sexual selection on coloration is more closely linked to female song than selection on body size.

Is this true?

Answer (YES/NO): NO